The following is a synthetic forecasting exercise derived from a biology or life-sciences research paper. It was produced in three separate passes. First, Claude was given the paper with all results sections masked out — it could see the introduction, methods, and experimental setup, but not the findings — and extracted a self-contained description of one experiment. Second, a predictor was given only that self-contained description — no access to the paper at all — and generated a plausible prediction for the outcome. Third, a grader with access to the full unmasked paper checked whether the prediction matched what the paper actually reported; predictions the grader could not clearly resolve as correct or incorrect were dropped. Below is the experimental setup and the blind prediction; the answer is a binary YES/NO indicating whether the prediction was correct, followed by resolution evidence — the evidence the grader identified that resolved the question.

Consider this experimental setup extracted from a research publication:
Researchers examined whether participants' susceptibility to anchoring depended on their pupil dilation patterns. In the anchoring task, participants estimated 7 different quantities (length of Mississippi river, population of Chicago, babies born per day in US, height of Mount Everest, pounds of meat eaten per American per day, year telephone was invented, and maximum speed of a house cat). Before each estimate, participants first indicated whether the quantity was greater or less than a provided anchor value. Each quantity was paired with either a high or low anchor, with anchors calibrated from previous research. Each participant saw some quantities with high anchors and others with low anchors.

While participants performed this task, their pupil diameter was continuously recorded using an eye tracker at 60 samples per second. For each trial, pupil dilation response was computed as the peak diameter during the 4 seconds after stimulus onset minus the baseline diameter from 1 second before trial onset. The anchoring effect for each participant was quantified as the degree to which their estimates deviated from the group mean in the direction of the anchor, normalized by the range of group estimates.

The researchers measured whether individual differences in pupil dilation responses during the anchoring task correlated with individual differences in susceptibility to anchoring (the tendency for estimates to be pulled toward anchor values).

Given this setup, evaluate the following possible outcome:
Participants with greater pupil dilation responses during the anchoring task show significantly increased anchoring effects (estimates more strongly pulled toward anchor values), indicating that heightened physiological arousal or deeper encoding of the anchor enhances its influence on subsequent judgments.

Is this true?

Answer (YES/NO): NO